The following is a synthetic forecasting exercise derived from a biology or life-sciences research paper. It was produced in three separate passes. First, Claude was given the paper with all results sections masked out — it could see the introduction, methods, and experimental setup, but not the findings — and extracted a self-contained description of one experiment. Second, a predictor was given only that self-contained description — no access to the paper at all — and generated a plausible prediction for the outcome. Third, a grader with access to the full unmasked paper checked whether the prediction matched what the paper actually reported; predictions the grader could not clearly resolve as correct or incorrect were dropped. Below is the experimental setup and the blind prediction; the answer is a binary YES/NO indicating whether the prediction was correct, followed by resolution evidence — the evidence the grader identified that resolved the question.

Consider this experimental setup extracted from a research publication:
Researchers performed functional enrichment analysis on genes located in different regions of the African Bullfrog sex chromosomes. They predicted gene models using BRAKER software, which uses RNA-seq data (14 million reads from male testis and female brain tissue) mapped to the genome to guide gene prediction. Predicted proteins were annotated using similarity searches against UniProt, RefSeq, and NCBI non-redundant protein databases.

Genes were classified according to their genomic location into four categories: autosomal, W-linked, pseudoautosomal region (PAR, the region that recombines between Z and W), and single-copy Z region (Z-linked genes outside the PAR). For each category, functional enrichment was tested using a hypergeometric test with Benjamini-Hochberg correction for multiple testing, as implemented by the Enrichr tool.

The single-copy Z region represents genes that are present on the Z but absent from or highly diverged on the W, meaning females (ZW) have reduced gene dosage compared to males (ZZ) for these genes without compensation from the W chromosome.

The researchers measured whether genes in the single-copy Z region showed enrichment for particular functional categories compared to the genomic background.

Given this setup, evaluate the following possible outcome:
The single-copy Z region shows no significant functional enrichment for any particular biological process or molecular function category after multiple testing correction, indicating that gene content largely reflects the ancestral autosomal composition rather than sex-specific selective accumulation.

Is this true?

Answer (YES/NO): NO